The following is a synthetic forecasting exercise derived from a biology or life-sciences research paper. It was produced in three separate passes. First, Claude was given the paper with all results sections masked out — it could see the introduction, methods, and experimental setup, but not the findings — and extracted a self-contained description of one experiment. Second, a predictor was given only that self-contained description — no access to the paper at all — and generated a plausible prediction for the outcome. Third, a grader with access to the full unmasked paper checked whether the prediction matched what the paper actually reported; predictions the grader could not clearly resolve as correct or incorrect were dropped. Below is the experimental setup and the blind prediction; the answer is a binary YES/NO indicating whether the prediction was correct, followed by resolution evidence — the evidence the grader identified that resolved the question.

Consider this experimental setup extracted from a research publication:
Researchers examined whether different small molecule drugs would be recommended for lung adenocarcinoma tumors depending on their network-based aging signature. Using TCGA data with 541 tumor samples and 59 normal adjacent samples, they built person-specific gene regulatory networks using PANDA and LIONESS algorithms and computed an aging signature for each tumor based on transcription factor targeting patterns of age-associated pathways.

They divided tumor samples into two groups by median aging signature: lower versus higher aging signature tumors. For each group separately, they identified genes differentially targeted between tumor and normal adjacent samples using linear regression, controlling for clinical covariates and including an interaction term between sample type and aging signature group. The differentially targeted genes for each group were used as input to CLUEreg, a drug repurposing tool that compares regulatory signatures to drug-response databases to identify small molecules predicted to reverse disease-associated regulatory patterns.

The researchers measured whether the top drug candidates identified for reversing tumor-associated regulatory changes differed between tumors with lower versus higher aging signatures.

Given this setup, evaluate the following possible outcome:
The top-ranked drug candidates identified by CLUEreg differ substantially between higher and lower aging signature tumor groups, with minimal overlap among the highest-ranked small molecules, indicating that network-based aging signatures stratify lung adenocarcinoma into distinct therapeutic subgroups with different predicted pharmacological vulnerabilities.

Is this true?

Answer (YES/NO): NO